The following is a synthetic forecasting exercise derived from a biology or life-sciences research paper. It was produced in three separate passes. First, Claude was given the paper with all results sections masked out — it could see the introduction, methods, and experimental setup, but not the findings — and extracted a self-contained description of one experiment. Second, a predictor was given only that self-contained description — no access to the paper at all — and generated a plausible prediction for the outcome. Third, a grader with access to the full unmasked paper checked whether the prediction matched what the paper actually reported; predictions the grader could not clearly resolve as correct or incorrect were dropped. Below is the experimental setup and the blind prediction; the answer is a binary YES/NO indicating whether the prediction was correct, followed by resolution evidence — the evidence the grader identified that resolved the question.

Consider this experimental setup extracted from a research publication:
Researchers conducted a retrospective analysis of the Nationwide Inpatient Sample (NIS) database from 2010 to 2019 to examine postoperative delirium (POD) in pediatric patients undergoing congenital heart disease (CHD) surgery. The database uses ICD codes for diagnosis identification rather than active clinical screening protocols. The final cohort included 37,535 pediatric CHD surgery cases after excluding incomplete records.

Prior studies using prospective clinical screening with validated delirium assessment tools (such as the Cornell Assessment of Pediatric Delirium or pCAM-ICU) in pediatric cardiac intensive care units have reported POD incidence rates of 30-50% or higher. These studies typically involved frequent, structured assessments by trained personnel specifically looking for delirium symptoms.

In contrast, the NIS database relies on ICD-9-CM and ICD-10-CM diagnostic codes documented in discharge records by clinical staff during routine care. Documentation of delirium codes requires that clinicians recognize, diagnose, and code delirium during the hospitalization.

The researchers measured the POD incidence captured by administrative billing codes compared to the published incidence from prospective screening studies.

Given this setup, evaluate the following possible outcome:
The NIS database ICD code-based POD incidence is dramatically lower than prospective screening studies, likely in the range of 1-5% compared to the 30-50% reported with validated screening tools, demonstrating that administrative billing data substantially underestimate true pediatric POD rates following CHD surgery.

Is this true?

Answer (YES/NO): YES